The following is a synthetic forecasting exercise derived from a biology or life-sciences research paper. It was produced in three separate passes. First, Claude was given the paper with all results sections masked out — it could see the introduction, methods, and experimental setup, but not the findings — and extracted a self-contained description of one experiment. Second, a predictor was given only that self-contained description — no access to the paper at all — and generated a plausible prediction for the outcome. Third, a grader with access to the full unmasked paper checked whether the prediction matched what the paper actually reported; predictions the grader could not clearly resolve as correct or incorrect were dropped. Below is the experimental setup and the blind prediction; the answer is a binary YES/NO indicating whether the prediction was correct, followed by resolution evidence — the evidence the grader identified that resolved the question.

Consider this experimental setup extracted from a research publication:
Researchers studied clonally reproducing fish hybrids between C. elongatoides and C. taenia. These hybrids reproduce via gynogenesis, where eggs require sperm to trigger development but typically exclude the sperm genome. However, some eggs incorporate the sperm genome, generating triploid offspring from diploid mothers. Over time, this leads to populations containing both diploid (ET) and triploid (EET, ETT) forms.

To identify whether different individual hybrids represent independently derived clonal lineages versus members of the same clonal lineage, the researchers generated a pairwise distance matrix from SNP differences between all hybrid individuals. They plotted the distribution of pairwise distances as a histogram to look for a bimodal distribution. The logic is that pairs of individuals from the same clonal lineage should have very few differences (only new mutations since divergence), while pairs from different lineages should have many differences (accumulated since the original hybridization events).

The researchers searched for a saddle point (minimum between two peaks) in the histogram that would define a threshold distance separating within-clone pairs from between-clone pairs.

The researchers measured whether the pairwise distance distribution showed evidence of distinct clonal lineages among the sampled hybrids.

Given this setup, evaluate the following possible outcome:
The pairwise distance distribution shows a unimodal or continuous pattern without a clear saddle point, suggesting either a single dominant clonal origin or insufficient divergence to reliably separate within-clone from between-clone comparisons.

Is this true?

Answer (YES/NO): NO